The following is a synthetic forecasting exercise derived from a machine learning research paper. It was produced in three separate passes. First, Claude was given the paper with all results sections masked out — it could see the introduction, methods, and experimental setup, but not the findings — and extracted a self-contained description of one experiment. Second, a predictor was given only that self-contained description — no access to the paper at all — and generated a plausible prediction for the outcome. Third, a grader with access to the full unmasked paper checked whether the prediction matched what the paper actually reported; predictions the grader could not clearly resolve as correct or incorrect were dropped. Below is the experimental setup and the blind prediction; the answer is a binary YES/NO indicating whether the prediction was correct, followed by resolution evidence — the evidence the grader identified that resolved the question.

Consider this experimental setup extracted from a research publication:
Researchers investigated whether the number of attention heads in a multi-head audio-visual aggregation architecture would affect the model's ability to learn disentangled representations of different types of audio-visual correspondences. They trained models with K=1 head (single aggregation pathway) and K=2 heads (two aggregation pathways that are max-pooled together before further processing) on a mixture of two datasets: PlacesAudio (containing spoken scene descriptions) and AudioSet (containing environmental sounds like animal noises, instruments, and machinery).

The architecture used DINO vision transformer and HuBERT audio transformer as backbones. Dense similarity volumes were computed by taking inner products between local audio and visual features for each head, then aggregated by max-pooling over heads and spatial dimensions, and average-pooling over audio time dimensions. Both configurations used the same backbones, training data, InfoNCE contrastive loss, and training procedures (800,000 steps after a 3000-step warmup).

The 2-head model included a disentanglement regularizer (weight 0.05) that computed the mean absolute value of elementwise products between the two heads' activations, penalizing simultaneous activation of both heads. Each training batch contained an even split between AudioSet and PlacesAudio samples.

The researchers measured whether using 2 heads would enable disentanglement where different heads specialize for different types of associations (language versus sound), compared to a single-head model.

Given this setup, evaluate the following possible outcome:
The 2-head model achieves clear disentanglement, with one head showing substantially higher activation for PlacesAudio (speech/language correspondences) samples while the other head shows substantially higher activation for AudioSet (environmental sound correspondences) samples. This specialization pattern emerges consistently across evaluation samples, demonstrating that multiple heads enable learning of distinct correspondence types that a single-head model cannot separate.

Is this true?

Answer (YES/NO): YES